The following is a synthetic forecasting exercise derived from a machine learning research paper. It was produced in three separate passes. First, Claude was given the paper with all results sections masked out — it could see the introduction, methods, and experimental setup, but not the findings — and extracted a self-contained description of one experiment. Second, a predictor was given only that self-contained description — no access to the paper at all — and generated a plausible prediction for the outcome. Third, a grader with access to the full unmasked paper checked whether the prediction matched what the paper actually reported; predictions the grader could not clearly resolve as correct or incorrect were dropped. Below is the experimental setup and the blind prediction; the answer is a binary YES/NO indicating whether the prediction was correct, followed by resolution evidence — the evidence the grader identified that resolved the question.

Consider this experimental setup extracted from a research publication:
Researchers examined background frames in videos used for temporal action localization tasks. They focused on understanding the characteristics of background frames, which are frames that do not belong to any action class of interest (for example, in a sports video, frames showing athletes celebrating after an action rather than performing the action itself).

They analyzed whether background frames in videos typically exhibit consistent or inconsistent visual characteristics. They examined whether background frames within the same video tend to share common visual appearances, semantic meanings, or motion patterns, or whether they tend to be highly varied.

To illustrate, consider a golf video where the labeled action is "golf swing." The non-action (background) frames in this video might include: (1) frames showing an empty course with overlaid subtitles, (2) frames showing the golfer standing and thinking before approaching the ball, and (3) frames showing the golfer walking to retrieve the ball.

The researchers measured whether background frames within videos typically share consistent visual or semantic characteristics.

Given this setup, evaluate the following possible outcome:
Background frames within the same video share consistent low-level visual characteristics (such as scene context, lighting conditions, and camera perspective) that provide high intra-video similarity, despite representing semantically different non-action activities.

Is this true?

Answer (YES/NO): NO